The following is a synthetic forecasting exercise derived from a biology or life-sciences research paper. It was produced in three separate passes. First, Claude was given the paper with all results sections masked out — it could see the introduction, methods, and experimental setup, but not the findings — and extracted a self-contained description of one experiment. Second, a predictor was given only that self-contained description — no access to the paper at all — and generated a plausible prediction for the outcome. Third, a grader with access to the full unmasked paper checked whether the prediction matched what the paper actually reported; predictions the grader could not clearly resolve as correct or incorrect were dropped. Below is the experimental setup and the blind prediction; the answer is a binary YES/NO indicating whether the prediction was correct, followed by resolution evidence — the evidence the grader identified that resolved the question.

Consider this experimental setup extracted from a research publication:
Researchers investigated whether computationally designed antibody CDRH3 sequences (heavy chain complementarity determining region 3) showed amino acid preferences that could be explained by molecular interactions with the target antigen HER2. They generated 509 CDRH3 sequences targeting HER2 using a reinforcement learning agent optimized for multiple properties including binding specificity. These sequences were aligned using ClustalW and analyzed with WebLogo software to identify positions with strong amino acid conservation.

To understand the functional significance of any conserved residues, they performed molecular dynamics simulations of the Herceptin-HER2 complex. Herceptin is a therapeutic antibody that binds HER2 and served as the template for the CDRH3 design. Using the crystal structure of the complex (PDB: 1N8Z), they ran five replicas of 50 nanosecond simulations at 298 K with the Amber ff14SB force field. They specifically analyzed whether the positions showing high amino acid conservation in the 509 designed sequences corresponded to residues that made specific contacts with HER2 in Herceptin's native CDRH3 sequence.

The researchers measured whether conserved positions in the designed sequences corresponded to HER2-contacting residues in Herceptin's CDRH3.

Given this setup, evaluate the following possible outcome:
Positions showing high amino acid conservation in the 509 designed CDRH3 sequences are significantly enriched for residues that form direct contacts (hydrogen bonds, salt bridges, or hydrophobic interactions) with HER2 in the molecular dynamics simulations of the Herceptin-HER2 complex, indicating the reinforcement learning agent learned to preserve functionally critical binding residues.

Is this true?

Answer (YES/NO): YES